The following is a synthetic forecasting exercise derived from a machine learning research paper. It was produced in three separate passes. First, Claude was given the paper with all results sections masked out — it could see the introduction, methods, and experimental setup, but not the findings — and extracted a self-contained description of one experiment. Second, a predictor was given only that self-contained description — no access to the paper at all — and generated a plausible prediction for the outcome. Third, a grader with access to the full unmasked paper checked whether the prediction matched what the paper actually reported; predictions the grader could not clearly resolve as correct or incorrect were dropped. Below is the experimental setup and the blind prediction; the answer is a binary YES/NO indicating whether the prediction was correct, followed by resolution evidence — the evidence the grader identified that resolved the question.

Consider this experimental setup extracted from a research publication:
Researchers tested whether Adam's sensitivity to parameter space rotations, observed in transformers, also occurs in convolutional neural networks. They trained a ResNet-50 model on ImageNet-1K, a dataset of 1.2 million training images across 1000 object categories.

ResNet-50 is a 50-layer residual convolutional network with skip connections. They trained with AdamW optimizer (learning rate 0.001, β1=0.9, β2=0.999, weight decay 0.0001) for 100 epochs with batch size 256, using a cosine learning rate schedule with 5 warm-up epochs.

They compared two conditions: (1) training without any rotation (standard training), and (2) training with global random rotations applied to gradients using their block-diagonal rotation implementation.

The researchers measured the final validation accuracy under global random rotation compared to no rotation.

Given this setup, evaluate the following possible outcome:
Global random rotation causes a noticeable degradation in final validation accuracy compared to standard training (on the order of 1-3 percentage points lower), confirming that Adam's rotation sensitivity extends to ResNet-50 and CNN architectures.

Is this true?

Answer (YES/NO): NO